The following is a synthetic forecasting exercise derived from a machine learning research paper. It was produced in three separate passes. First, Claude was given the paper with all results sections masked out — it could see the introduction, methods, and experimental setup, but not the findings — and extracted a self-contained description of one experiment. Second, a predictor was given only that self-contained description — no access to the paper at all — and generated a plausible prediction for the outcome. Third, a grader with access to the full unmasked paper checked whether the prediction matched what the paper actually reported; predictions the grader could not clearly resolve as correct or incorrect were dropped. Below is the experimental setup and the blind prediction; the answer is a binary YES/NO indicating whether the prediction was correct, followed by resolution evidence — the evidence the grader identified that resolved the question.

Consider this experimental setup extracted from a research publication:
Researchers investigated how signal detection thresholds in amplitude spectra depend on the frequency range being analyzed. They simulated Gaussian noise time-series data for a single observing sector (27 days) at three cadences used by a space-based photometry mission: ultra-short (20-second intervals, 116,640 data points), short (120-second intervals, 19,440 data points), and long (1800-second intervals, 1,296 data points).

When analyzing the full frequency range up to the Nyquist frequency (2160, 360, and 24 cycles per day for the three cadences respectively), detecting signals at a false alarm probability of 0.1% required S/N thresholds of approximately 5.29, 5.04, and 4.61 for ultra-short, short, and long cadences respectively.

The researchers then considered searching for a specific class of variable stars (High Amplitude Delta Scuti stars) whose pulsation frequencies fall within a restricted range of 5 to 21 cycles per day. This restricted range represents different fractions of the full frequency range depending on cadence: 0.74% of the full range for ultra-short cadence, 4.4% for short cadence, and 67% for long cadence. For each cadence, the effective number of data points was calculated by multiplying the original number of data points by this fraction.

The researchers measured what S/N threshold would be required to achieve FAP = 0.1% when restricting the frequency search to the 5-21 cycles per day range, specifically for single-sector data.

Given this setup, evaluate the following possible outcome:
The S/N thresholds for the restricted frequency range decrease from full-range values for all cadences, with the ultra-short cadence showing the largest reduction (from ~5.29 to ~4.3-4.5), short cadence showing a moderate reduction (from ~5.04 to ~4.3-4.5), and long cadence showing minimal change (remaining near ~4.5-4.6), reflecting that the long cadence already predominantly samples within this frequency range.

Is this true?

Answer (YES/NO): NO